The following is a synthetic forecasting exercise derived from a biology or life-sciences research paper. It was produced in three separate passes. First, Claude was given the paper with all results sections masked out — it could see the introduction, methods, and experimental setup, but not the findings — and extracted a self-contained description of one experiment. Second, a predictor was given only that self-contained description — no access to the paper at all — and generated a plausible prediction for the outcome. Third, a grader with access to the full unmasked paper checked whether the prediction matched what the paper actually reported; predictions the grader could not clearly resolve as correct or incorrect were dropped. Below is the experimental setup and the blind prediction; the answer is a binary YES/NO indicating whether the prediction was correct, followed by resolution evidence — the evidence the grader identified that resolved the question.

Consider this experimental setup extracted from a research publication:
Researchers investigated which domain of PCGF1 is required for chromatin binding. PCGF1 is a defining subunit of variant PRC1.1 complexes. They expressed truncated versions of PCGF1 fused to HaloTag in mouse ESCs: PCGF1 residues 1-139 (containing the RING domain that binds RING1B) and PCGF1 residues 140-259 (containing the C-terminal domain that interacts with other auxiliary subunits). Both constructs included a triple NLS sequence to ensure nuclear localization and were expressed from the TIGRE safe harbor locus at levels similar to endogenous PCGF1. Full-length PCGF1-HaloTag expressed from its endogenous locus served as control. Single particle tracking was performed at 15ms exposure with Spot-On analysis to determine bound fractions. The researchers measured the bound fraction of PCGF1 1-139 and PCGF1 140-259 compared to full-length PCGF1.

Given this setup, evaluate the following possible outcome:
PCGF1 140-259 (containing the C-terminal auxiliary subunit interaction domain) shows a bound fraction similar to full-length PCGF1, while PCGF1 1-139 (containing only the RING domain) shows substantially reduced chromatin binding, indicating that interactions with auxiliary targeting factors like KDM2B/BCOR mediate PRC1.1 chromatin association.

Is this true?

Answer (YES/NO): NO